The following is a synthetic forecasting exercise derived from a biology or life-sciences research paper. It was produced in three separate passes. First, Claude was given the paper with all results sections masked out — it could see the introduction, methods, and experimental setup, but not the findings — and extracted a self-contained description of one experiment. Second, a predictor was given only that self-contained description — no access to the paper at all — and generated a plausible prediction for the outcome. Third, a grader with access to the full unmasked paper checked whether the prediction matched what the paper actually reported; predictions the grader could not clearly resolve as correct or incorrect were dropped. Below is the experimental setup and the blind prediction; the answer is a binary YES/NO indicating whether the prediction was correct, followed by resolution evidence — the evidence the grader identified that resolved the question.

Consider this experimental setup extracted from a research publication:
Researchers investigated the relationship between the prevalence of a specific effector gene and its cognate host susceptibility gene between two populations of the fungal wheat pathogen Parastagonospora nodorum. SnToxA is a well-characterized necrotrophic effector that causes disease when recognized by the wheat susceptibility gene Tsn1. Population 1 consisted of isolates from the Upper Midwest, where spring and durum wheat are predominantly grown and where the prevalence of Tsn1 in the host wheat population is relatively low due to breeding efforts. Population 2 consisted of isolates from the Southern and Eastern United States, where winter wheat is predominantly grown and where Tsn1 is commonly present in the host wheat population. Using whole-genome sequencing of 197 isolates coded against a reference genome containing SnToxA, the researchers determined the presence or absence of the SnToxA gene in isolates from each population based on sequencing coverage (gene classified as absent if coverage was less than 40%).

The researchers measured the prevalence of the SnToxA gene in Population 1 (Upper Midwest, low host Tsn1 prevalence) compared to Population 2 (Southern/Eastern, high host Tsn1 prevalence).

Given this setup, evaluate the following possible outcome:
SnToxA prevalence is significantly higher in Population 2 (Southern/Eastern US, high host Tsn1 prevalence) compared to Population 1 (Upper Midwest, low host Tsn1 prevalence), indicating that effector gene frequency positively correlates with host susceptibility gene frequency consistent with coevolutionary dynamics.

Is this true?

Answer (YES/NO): NO